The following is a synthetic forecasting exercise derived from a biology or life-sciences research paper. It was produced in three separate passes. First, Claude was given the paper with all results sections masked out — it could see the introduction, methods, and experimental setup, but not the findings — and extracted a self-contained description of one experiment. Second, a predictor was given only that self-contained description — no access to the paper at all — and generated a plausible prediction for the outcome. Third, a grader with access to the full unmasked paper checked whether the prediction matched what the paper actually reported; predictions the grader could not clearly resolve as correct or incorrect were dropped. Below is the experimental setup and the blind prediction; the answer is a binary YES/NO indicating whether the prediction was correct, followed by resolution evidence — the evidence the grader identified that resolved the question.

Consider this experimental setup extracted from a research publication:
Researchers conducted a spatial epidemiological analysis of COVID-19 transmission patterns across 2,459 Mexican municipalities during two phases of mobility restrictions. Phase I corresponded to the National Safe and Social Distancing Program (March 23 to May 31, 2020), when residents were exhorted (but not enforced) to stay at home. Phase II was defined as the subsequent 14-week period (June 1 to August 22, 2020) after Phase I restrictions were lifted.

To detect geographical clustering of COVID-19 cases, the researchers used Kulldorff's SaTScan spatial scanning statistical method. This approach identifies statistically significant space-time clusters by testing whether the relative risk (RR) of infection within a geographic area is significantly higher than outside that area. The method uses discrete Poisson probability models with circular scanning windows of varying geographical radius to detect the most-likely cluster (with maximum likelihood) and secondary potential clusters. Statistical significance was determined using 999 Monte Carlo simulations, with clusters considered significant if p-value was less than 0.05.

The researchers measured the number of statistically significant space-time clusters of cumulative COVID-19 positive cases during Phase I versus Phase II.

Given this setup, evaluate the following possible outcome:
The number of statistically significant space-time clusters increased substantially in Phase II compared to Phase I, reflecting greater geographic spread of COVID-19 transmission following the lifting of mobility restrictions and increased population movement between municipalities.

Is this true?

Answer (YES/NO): YES